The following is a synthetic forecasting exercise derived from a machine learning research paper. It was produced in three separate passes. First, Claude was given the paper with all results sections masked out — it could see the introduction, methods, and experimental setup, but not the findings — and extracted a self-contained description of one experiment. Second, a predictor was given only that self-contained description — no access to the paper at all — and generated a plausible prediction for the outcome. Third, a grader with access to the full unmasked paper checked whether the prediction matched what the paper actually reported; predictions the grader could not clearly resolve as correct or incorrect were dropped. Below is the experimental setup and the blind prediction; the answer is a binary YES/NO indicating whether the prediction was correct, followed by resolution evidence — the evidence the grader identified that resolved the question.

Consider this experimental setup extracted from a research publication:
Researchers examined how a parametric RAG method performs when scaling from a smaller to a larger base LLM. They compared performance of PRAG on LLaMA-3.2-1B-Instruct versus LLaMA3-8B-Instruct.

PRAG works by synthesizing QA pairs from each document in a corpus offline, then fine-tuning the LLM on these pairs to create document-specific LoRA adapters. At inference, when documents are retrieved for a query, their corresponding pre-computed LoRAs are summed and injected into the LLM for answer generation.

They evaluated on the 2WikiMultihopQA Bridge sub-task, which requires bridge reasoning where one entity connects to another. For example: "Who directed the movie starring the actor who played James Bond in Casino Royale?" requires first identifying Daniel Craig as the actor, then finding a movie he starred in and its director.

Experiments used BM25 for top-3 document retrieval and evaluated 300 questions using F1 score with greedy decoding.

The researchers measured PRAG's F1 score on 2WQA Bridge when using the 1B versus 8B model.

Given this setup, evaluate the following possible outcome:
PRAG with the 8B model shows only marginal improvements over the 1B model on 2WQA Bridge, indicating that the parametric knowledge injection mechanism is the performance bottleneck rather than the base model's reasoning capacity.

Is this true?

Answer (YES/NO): NO